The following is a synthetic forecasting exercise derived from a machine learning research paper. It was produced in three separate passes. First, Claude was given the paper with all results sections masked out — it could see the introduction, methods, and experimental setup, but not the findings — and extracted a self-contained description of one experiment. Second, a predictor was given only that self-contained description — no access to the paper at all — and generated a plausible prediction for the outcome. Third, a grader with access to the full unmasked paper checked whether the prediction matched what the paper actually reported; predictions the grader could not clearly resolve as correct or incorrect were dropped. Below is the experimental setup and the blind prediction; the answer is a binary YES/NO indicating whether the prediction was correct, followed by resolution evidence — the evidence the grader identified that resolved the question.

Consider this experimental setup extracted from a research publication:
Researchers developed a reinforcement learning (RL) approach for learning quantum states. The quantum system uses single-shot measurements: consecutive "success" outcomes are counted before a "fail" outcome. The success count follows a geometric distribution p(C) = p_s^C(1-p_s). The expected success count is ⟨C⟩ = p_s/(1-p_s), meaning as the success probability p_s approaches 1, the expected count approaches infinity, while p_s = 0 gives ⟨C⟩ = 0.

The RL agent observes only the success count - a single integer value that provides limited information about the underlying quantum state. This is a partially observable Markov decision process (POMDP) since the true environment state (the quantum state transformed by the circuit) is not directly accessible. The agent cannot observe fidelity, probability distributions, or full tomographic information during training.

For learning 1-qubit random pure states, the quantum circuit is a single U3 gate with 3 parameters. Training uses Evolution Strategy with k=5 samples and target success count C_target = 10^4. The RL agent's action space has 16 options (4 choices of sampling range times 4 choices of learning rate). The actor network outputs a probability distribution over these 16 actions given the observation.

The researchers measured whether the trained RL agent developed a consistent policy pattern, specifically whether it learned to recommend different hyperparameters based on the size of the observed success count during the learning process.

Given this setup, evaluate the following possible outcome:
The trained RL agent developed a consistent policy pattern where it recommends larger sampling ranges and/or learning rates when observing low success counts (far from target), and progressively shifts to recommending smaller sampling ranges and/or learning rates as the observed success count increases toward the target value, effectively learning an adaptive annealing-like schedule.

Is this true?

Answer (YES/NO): YES